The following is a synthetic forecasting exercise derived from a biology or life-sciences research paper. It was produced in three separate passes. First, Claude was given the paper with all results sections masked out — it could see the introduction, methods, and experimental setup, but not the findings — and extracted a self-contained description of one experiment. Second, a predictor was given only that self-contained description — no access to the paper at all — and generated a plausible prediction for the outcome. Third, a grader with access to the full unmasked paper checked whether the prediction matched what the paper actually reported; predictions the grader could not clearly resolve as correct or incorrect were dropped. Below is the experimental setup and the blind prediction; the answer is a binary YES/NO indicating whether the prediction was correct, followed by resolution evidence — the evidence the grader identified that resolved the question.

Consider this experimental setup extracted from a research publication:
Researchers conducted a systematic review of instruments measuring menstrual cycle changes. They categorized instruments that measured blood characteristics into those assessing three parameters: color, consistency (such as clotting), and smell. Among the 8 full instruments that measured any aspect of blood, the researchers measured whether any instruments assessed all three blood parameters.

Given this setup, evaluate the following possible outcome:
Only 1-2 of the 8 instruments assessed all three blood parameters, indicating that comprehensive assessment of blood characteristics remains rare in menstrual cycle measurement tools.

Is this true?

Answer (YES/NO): NO